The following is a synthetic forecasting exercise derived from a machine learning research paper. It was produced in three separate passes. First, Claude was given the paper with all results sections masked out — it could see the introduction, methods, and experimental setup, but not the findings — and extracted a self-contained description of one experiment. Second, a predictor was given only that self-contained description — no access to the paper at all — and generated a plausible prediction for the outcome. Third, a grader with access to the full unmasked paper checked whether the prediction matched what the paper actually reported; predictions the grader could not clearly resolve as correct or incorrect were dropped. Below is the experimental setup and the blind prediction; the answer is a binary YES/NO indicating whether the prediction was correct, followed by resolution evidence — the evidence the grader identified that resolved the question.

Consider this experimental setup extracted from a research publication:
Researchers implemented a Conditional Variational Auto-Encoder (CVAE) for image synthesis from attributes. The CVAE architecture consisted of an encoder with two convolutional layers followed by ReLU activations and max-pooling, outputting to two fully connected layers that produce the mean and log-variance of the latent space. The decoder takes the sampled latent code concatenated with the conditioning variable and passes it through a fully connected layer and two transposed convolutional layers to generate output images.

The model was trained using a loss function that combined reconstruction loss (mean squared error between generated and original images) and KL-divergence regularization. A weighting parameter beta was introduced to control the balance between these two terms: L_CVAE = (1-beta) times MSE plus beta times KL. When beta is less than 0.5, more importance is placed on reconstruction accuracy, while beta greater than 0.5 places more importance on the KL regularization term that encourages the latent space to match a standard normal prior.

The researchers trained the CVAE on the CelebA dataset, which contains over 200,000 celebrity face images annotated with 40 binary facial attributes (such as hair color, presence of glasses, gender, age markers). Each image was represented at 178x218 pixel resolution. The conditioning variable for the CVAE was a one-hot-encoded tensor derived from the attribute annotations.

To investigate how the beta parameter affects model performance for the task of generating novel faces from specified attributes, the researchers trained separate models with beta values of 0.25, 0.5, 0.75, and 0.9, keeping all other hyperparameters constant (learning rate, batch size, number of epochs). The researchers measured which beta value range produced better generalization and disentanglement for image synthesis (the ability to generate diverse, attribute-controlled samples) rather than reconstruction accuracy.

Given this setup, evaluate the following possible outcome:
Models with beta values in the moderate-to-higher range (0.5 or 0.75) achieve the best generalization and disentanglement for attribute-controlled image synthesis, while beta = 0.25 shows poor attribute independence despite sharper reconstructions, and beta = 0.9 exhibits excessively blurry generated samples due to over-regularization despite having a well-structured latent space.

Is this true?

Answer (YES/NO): NO